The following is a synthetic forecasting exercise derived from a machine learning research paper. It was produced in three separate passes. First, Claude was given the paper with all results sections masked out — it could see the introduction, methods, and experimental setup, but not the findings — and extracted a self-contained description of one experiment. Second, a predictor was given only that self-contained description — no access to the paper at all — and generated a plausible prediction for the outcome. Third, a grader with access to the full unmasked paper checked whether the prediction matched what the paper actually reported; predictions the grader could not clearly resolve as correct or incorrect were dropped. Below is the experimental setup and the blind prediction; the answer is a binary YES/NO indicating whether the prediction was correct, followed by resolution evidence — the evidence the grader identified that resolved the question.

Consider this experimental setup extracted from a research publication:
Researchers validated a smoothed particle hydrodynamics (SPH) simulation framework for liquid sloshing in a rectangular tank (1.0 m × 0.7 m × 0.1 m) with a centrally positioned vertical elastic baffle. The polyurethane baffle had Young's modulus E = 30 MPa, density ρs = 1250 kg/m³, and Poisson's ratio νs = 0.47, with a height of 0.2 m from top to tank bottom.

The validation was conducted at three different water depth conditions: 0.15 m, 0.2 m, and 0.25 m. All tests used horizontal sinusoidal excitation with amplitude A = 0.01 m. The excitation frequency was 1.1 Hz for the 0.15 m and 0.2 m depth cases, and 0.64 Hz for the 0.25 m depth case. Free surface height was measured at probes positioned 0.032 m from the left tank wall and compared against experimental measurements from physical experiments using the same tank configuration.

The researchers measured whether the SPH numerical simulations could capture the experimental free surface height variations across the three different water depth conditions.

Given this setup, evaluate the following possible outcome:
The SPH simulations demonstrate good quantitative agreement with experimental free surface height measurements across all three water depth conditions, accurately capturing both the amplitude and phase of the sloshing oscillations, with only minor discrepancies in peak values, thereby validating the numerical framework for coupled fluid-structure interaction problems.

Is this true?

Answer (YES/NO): YES